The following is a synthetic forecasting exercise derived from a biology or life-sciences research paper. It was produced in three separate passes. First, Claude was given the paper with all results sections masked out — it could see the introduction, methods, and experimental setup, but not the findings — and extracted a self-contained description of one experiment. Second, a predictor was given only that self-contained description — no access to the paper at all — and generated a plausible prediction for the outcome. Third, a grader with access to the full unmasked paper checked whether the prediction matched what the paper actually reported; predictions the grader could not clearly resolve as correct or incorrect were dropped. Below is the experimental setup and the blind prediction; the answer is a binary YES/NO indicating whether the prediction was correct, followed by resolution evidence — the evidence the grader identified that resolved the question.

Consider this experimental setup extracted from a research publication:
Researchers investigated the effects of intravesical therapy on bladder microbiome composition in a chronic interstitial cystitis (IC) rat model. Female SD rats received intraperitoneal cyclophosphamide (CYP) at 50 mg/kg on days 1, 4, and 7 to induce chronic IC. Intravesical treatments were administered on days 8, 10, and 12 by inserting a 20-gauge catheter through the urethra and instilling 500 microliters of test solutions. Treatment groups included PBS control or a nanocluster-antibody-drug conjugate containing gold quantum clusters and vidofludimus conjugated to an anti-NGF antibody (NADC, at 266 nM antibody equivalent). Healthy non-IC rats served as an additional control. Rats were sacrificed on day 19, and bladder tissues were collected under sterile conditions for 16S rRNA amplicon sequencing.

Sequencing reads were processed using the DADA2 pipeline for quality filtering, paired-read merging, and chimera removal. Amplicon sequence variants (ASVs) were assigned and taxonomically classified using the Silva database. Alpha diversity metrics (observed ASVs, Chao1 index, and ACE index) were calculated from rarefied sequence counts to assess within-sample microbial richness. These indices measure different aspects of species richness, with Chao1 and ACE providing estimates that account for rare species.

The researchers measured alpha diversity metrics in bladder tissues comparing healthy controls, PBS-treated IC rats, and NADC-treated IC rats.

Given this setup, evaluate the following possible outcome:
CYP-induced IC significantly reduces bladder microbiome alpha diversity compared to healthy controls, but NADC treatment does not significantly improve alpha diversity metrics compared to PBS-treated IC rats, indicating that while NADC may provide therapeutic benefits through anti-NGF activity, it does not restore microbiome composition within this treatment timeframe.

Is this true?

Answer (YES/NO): NO